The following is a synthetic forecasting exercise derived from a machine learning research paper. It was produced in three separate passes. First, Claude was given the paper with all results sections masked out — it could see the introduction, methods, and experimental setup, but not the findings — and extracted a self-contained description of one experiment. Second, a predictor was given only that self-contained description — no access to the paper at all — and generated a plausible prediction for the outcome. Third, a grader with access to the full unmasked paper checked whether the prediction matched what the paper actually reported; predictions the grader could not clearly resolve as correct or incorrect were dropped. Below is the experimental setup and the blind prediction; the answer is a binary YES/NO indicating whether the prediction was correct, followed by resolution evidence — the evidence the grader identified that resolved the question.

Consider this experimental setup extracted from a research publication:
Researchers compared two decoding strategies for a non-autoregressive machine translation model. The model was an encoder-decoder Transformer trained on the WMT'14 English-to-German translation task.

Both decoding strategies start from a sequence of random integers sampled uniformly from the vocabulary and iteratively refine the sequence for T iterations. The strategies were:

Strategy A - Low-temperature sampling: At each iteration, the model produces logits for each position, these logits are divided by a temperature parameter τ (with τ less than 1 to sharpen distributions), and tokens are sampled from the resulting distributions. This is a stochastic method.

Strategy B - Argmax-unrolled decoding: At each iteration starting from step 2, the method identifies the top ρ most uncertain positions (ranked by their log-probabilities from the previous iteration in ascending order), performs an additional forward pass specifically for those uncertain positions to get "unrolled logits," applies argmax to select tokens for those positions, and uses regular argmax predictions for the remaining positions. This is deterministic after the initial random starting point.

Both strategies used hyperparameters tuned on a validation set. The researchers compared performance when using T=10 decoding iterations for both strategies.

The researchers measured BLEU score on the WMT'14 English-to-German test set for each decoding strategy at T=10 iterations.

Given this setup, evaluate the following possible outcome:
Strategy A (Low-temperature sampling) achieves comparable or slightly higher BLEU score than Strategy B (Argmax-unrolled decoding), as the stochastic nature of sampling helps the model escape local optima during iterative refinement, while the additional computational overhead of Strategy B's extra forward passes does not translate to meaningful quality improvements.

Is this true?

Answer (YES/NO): YES